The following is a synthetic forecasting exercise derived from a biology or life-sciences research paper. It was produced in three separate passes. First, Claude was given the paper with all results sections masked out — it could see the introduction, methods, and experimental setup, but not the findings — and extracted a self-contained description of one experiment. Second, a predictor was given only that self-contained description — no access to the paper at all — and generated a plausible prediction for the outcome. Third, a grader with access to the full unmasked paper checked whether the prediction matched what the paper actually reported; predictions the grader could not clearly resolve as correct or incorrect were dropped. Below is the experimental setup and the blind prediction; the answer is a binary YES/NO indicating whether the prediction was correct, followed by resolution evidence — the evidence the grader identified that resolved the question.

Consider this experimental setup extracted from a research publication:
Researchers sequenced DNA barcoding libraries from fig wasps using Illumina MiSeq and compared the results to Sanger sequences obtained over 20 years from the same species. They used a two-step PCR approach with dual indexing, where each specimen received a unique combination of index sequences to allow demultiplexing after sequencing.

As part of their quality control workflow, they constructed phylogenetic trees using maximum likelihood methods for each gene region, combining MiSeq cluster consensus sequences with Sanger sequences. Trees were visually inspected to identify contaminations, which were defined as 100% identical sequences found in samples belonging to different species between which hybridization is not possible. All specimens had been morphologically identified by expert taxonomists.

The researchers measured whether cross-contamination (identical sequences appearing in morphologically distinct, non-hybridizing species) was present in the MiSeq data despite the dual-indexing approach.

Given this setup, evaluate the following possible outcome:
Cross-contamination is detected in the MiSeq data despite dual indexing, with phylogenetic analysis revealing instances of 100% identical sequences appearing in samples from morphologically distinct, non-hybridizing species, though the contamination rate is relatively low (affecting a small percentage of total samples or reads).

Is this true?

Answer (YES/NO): YES